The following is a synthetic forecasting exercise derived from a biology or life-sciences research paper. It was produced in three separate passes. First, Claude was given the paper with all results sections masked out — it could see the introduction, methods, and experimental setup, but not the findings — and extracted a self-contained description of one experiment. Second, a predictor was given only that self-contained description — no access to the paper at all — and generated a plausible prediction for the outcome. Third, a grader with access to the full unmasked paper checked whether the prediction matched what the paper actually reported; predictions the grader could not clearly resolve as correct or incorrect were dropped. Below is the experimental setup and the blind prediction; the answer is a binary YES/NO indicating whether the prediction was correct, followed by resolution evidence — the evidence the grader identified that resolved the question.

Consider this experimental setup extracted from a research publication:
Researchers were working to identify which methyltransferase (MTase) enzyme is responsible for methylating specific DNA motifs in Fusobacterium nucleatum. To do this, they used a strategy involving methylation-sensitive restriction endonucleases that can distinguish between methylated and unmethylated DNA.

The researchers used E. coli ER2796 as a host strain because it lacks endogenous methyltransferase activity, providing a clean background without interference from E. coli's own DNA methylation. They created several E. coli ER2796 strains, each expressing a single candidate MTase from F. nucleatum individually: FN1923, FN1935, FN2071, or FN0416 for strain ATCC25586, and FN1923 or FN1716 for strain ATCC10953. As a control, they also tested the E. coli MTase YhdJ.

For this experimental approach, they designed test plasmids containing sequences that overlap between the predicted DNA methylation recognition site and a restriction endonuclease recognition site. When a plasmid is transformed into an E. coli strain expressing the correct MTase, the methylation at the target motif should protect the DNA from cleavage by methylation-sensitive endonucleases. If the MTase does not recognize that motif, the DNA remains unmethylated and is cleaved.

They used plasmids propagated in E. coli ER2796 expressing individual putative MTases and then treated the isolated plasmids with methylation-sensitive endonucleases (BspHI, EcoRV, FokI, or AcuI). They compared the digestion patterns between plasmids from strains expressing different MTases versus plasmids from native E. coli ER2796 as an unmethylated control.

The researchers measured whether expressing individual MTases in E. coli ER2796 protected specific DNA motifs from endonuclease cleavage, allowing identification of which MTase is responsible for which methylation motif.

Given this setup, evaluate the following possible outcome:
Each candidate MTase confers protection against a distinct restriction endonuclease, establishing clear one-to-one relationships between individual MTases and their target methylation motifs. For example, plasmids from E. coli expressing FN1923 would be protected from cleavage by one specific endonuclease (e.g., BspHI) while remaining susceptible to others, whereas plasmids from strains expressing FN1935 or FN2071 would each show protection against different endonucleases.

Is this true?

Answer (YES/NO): YES